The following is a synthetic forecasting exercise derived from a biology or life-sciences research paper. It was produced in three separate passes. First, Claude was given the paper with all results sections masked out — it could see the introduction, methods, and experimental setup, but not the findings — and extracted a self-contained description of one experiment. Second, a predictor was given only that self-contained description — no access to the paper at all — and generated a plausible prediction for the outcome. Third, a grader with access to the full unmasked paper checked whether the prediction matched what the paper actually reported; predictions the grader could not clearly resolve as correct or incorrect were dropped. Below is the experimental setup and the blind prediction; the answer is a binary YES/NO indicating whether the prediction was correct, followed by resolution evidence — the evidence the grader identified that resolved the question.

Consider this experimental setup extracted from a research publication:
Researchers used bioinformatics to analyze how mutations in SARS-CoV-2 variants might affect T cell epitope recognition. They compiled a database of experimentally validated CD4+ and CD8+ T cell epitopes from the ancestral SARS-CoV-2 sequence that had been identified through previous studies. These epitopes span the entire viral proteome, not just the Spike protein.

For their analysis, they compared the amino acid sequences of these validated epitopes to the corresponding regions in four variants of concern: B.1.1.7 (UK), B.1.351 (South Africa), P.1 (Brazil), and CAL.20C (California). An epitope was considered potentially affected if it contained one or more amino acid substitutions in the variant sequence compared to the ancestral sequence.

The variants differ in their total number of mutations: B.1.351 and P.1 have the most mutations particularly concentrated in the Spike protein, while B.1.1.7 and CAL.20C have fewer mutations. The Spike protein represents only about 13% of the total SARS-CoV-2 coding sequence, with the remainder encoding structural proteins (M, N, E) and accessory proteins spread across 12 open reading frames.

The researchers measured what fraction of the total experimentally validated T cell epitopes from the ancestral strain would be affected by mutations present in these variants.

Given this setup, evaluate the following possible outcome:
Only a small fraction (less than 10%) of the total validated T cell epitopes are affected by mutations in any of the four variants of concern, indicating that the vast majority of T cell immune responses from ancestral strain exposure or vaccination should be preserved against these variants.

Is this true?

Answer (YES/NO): NO